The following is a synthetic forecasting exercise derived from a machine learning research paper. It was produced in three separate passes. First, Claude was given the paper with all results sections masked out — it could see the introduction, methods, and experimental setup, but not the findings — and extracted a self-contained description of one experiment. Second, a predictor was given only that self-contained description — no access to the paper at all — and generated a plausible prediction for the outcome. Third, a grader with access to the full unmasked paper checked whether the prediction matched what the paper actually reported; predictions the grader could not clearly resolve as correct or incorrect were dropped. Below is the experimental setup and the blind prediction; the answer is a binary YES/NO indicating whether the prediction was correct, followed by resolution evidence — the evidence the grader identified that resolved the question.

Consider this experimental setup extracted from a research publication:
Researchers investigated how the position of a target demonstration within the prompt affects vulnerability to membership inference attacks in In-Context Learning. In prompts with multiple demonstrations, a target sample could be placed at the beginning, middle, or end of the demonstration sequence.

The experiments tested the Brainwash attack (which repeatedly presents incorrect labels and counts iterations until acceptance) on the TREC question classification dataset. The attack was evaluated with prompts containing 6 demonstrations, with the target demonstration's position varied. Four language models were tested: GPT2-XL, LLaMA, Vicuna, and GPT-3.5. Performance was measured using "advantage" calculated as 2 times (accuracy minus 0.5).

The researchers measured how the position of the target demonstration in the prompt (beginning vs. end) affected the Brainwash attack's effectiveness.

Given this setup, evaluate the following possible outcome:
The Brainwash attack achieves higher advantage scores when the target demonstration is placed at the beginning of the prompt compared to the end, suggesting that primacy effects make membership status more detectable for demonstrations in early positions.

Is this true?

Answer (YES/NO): NO